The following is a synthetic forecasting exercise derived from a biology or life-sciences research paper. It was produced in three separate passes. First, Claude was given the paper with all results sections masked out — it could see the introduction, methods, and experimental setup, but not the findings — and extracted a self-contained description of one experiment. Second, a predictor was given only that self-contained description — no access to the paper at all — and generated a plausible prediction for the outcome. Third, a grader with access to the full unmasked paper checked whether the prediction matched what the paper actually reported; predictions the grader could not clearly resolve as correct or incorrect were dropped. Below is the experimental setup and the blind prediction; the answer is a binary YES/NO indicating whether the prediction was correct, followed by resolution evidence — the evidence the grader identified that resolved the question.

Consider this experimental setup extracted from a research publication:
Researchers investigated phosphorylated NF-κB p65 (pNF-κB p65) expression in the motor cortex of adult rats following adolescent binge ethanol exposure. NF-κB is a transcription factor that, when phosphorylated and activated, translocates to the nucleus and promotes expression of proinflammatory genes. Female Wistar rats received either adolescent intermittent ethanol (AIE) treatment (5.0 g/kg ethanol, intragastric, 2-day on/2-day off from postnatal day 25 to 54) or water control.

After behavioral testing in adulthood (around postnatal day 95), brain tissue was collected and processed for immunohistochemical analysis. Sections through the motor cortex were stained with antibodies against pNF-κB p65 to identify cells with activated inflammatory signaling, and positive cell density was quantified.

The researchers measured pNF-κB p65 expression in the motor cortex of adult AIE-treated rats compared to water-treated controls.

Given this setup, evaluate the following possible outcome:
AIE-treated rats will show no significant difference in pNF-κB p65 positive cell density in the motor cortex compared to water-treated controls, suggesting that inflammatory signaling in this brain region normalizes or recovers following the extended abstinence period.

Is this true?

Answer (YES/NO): NO